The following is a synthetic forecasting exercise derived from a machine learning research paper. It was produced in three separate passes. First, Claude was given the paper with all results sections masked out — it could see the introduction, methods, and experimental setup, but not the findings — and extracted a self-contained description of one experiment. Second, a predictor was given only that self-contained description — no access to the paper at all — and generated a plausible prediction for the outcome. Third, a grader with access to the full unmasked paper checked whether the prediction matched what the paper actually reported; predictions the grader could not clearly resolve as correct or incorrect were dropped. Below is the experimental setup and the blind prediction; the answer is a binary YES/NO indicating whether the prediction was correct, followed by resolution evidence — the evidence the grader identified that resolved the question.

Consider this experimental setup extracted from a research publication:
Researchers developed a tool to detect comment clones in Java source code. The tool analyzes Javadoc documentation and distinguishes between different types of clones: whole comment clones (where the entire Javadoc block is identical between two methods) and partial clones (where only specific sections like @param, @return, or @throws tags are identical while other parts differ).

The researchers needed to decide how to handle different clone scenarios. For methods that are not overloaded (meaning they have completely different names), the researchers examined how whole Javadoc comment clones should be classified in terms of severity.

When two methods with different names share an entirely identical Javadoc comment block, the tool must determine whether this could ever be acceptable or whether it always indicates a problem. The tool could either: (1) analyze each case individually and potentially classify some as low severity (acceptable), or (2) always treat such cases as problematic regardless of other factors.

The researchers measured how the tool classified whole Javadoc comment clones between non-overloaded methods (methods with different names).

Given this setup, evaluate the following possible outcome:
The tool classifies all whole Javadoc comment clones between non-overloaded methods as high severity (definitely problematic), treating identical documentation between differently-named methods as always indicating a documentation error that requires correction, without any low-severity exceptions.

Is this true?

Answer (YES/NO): YES